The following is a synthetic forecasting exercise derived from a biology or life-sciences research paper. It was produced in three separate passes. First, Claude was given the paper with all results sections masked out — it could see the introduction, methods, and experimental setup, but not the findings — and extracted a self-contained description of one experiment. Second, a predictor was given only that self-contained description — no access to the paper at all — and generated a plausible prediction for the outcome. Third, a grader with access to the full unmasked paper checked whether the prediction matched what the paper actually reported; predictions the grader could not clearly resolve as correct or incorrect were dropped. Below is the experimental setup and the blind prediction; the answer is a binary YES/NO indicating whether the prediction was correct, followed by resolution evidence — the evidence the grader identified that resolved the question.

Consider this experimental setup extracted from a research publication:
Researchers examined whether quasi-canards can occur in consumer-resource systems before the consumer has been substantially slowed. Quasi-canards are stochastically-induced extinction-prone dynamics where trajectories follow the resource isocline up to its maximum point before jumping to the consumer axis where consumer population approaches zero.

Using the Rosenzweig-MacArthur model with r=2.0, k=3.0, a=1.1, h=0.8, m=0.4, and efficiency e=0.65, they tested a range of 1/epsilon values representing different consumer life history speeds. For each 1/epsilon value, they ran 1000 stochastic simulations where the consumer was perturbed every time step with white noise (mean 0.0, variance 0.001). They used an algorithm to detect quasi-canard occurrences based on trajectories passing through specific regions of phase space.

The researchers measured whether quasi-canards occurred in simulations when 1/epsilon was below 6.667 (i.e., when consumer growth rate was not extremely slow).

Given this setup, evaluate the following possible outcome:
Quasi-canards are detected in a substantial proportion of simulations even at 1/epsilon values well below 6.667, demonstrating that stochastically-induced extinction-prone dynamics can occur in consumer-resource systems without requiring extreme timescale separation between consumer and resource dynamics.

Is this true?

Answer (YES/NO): NO